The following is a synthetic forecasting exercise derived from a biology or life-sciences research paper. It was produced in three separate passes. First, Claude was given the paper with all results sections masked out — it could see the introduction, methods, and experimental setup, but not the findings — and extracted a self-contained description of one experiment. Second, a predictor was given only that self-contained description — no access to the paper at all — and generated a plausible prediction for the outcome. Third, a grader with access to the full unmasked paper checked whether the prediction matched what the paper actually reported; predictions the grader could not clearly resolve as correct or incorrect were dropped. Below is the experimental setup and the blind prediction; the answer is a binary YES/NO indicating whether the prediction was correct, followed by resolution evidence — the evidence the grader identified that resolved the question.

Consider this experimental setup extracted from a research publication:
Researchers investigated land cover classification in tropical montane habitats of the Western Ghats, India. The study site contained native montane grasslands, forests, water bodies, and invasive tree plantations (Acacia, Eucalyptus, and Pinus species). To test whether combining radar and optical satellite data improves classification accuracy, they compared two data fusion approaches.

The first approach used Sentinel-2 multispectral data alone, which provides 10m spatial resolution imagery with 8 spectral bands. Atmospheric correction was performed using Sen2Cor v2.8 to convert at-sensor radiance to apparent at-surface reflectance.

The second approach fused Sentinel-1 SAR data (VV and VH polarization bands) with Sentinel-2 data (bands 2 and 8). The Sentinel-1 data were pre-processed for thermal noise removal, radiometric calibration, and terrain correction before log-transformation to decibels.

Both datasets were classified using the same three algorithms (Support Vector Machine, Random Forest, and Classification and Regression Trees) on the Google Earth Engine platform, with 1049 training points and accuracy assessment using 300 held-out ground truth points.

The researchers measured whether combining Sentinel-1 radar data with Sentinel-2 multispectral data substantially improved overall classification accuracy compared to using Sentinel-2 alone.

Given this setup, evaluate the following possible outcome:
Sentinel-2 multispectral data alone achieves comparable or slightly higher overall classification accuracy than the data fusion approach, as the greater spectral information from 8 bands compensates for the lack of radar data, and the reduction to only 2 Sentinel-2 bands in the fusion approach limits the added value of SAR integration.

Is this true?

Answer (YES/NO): YES